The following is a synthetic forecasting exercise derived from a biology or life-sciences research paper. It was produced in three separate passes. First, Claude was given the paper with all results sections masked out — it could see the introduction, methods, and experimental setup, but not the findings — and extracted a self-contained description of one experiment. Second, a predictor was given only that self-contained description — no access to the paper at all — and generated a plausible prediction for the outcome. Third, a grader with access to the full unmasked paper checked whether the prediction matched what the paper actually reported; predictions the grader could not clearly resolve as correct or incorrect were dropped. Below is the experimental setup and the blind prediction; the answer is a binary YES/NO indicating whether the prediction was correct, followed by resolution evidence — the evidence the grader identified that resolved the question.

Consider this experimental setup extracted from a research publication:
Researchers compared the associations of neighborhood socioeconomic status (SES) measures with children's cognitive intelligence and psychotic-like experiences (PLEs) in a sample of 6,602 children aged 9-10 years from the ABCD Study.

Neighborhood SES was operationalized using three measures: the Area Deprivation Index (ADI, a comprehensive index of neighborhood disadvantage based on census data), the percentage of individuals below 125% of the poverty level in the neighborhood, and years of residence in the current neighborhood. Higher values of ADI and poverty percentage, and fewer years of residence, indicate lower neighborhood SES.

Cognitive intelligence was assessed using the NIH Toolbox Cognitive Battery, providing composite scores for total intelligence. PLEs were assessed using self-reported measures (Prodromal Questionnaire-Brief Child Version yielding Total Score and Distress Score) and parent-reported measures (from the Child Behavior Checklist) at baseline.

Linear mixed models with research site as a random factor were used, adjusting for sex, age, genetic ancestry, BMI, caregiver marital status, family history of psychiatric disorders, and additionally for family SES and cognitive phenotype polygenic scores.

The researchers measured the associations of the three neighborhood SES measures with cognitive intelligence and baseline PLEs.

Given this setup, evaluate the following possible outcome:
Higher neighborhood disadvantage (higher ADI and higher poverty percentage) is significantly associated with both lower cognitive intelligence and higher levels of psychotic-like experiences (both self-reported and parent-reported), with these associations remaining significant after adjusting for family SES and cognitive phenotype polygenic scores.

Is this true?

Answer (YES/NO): NO